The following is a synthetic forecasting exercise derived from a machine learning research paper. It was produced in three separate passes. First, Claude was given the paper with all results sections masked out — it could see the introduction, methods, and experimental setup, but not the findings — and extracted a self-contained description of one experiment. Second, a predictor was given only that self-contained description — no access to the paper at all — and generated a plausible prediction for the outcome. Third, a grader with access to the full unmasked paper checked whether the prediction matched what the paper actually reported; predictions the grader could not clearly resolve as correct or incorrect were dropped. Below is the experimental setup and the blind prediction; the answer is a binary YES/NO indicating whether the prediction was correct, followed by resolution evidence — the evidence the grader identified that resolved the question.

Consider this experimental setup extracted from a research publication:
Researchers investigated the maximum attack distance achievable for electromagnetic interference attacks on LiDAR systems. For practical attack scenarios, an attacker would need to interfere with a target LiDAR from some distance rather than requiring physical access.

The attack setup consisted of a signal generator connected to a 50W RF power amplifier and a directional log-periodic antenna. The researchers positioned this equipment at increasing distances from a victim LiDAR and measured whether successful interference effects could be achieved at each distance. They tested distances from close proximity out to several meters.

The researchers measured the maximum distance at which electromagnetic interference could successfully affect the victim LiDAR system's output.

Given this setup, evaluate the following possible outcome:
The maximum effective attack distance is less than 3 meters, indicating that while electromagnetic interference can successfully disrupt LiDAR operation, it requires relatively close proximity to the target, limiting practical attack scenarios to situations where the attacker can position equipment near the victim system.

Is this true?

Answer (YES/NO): NO